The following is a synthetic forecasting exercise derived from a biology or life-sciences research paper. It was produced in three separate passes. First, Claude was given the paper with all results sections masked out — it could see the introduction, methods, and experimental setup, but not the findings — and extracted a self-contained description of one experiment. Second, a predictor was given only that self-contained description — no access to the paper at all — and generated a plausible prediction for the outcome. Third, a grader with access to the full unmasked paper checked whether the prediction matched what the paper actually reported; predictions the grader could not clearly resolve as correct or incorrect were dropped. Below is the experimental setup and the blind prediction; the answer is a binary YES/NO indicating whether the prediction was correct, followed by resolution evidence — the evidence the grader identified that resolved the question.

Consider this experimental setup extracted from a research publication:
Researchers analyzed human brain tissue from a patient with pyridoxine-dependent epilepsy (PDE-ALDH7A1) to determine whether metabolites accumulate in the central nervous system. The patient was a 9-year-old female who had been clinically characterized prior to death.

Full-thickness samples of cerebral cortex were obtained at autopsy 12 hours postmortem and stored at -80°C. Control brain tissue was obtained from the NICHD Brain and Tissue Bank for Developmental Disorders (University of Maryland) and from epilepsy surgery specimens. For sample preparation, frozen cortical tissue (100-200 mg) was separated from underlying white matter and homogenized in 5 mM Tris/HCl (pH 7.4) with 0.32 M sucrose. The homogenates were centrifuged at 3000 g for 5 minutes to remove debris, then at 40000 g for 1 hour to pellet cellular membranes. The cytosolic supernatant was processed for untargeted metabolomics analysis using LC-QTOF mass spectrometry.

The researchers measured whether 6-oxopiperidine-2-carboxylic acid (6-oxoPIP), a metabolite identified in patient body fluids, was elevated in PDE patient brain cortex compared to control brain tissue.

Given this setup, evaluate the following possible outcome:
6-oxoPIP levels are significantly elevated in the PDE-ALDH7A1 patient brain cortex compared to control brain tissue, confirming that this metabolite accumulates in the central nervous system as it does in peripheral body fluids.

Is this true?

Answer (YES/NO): YES